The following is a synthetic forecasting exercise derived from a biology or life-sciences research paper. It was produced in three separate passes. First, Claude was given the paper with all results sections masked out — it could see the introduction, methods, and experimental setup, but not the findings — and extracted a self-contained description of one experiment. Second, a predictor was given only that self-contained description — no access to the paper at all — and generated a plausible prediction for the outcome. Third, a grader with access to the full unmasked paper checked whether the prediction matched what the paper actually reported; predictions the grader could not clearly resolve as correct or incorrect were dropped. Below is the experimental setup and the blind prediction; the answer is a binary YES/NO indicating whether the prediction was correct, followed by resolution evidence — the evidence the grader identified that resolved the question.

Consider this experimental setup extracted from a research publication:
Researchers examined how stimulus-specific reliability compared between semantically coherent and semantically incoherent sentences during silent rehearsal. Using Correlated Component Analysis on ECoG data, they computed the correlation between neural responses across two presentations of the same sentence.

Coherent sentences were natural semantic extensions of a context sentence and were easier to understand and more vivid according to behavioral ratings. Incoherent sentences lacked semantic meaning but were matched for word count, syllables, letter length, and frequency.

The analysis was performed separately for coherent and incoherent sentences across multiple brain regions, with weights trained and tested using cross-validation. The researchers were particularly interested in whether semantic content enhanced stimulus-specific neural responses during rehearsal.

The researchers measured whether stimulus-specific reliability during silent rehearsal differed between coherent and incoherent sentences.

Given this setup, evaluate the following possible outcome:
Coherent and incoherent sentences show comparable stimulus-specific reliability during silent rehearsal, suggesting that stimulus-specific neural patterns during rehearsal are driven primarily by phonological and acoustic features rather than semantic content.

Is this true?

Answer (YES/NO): YES